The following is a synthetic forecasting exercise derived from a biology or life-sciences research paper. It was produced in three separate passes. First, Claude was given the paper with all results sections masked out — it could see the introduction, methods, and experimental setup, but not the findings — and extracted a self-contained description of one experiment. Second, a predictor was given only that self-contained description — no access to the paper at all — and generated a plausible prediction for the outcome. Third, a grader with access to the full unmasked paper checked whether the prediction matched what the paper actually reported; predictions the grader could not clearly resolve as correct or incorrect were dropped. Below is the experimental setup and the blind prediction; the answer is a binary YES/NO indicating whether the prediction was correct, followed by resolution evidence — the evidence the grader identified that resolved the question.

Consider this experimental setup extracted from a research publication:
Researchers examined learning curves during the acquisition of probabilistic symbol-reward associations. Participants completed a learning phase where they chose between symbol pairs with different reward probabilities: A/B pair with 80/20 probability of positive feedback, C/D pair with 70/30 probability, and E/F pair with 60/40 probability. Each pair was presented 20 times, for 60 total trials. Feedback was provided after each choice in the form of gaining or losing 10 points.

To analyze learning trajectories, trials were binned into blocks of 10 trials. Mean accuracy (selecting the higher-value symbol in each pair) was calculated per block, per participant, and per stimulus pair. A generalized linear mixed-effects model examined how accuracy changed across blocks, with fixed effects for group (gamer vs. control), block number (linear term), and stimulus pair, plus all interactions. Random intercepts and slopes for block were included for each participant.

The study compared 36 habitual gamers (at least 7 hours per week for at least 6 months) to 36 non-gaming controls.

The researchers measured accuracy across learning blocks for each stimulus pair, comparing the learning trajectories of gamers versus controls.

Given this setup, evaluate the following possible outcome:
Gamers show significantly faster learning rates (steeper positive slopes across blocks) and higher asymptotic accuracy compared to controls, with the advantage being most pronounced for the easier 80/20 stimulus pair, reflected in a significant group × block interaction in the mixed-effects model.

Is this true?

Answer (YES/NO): NO